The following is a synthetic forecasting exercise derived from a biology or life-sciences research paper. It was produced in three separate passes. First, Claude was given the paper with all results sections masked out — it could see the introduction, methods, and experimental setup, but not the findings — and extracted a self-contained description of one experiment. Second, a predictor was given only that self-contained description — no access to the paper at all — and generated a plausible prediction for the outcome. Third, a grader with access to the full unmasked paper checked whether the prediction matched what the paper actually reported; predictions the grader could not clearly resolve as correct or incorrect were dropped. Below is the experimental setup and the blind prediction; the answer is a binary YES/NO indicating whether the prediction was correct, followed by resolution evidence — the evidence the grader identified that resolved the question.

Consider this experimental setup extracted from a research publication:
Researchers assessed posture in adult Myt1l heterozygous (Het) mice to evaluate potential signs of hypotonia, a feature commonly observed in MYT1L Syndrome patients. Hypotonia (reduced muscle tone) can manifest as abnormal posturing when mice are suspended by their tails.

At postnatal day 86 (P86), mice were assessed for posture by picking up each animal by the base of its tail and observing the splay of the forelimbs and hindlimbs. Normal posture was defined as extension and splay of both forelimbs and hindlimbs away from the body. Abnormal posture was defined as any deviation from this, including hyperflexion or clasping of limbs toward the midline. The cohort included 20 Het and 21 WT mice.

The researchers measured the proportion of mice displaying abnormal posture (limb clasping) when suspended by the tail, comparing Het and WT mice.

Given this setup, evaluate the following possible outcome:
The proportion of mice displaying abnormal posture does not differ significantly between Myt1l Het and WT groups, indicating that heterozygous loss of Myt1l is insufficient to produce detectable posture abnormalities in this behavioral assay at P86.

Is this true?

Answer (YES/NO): NO